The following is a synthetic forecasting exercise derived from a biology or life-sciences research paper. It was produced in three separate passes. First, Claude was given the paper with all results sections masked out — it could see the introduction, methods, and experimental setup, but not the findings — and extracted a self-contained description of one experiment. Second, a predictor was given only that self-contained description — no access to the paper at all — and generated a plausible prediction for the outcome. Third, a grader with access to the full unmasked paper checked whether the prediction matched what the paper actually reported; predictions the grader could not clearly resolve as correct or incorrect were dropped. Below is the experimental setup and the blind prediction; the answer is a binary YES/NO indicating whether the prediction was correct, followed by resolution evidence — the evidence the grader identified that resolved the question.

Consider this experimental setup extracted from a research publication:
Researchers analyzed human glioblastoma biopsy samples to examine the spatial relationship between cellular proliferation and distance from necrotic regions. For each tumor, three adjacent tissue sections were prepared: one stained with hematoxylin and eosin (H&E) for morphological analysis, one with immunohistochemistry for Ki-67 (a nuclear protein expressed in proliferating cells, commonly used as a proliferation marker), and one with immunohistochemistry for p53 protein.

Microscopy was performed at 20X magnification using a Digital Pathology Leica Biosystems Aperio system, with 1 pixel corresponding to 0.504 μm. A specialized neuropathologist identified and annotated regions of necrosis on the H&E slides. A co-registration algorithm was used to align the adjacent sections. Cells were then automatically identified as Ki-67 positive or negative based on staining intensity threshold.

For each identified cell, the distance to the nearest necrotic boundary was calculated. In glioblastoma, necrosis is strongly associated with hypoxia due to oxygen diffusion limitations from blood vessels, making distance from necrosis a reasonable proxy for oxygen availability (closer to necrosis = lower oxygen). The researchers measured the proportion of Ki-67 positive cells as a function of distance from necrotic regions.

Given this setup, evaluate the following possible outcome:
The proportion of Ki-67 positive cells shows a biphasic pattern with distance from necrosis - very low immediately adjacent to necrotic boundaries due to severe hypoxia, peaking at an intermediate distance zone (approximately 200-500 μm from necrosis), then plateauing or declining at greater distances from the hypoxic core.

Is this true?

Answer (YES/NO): NO